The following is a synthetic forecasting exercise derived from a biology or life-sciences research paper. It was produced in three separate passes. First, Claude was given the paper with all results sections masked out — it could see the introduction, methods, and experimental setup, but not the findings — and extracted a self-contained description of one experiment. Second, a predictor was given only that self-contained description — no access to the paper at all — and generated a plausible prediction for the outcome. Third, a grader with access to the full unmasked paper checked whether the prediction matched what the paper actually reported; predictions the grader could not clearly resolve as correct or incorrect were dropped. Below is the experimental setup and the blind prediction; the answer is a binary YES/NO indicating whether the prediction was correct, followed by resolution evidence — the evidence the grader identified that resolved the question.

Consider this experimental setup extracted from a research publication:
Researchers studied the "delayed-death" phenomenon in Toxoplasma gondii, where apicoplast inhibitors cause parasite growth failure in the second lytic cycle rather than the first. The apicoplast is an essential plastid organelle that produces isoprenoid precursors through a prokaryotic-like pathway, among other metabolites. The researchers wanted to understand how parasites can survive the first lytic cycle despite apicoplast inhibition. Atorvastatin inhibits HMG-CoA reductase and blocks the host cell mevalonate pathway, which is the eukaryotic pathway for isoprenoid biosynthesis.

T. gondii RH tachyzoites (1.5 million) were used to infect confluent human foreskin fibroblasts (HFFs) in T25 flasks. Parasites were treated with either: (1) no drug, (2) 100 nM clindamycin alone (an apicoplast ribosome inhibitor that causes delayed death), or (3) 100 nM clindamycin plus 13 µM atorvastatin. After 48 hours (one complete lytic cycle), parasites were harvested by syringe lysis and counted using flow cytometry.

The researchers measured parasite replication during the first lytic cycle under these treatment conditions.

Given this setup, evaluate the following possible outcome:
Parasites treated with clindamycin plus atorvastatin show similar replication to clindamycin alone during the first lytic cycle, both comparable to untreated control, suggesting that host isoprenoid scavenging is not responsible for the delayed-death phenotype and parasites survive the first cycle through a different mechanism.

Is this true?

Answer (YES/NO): NO